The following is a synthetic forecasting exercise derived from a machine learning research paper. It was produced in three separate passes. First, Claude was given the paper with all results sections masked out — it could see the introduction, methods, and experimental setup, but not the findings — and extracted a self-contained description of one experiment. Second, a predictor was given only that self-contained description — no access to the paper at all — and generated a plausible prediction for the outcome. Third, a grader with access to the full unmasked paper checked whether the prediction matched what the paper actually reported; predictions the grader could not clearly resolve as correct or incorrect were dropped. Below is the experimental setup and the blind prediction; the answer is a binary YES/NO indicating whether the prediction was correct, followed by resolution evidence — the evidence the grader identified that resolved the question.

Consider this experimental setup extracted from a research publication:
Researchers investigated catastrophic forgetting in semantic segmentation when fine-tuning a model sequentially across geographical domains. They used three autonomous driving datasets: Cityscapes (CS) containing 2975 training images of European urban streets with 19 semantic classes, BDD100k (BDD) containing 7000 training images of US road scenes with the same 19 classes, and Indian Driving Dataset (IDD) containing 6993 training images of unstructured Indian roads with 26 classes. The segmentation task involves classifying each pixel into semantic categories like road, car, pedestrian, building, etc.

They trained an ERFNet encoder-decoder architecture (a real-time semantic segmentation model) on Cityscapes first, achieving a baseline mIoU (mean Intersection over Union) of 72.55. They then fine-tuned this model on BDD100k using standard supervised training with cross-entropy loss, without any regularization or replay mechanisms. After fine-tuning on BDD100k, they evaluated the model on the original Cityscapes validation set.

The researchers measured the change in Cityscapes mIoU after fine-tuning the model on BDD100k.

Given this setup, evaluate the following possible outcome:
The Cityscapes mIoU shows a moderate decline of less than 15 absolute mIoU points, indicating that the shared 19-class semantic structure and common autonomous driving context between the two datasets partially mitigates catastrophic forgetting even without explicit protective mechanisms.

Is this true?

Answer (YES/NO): NO